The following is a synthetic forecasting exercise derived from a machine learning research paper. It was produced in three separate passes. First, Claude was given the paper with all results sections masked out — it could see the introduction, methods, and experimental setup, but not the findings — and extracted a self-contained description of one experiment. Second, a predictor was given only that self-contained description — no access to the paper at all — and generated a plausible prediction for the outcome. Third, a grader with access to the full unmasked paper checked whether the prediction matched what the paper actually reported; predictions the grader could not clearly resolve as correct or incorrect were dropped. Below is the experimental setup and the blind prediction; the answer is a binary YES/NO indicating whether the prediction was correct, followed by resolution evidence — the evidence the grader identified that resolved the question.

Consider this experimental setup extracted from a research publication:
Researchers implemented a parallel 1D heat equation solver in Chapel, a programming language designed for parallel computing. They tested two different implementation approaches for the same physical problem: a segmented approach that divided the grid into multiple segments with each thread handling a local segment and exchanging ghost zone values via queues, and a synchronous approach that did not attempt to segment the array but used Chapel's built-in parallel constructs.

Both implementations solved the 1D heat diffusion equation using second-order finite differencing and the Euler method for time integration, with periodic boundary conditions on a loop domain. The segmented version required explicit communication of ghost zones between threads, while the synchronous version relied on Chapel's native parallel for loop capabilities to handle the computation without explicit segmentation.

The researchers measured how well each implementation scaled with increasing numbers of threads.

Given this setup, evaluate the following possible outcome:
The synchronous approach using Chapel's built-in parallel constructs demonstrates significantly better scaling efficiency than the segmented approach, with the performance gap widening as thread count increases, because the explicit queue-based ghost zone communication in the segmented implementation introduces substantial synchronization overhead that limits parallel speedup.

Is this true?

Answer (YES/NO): NO